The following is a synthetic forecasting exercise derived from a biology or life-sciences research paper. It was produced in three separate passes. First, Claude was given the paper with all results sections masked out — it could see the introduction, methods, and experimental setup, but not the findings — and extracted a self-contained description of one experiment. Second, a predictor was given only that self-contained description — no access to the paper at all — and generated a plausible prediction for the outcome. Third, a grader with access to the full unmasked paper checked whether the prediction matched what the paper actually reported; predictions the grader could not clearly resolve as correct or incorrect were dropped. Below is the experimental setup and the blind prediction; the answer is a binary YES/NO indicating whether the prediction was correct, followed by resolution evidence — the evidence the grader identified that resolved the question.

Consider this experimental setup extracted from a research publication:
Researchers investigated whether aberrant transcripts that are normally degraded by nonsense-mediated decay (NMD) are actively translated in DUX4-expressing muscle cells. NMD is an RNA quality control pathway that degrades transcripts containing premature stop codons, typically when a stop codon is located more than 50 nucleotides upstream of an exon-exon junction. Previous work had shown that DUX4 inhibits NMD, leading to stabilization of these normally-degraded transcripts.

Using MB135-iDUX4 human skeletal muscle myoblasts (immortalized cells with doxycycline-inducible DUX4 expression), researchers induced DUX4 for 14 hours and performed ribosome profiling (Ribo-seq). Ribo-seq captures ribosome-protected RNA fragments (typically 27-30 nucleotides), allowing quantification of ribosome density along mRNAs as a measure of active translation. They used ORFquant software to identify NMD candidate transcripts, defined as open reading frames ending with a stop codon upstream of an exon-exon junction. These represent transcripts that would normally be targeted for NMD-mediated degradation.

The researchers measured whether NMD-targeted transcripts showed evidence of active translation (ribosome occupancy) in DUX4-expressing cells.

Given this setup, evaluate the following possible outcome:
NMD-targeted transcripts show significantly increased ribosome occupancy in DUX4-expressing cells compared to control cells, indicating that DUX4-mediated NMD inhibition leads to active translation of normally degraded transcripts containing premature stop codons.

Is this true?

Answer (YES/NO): YES